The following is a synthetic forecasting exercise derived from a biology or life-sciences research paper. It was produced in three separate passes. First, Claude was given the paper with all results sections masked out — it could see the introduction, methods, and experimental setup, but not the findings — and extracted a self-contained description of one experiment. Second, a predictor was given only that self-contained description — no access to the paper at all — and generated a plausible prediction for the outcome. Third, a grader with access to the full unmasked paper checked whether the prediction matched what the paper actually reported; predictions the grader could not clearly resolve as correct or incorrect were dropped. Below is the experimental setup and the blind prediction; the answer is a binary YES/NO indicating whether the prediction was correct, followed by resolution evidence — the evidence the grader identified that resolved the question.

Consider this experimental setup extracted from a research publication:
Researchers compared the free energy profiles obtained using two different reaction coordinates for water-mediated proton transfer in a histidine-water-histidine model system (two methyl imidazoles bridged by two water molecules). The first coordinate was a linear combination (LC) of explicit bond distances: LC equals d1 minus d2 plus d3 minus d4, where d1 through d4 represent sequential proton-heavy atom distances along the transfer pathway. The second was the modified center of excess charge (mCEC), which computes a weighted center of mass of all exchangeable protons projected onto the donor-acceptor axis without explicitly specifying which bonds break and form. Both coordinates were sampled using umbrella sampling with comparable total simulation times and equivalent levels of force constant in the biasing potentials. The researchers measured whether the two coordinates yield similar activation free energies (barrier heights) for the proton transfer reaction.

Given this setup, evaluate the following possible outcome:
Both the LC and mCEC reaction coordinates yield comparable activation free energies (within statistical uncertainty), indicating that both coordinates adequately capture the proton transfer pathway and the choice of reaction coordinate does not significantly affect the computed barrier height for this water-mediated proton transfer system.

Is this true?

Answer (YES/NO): NO